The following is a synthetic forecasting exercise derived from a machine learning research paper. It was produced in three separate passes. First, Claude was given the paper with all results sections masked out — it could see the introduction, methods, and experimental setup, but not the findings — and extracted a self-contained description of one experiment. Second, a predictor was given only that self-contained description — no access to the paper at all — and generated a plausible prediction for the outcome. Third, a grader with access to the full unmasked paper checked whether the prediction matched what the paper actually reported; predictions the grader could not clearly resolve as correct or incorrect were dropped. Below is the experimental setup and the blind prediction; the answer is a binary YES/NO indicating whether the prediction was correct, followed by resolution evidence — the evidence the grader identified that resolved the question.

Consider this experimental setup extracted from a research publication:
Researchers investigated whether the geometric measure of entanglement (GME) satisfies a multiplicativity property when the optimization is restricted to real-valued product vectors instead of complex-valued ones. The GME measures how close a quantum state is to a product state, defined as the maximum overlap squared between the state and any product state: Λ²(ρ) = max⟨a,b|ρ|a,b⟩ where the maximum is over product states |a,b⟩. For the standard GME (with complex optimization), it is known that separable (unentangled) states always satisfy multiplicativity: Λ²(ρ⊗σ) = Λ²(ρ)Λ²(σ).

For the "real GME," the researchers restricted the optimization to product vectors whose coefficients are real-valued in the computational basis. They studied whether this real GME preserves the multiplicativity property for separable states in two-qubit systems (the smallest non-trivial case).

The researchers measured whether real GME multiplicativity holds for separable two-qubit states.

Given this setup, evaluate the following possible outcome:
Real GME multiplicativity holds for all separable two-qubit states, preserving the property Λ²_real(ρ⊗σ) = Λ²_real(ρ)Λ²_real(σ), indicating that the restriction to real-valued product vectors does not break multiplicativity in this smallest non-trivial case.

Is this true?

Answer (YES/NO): NO